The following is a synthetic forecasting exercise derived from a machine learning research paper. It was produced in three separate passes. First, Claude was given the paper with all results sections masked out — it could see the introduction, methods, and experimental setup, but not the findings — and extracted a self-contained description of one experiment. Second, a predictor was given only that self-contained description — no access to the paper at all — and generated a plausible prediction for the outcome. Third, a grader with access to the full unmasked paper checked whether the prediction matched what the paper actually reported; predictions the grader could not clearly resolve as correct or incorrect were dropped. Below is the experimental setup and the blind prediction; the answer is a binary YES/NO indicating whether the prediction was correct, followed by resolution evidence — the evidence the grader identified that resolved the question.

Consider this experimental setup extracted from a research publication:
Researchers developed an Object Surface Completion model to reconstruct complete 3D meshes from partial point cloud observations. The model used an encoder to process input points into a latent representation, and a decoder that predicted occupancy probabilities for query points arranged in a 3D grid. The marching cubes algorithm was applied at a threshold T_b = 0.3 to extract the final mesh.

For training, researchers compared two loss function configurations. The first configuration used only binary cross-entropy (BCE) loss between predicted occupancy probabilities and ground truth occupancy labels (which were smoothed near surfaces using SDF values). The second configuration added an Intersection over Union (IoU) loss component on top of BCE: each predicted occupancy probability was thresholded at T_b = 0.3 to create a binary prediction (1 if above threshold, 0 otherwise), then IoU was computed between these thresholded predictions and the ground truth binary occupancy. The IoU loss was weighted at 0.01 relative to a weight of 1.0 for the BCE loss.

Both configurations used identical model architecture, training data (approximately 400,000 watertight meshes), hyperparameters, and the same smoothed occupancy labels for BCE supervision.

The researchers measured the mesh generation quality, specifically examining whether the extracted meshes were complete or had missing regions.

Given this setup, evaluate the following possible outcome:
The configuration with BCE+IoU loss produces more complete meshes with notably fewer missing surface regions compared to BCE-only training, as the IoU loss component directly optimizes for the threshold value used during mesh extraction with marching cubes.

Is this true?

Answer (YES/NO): YES